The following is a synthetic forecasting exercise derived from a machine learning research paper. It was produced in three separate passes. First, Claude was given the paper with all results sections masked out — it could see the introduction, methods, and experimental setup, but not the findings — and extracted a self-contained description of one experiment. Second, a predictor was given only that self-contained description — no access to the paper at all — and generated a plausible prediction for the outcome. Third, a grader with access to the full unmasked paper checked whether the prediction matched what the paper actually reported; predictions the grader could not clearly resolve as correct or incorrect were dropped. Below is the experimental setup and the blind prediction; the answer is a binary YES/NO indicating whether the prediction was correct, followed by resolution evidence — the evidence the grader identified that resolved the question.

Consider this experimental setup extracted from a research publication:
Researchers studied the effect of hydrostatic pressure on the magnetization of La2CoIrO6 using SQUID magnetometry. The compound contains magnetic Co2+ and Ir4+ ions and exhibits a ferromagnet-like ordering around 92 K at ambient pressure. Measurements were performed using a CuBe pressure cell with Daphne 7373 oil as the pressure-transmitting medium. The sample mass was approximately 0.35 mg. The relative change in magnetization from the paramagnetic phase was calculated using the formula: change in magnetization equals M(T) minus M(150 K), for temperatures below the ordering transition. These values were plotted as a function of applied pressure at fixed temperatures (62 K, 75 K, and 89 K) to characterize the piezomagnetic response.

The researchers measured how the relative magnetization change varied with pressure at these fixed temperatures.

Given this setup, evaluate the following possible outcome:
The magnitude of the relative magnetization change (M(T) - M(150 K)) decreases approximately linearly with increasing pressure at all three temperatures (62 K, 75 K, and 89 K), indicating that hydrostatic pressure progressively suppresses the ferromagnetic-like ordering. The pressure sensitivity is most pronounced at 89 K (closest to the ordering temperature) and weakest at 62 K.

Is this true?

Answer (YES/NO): NO